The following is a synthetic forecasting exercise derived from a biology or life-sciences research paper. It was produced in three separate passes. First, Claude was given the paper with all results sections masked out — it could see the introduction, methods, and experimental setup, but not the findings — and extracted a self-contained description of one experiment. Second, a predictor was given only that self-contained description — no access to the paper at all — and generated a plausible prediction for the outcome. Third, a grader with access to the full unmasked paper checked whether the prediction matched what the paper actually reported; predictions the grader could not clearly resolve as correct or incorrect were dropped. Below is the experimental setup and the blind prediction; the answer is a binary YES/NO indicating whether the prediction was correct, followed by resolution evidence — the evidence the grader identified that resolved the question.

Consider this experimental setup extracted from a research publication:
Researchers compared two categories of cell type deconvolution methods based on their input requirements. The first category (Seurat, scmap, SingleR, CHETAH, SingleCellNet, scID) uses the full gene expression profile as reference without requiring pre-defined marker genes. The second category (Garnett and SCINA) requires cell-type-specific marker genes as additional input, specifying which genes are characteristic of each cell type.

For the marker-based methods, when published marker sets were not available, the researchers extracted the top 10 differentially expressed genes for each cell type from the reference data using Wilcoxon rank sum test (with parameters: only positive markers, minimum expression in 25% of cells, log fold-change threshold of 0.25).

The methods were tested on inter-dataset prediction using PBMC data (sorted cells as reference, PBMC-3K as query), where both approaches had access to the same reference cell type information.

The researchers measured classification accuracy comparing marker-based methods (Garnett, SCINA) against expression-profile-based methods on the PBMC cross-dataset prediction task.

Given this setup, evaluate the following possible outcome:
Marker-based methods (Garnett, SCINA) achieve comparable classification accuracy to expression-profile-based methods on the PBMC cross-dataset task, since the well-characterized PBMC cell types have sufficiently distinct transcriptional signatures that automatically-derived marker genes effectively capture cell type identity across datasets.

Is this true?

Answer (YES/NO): NO